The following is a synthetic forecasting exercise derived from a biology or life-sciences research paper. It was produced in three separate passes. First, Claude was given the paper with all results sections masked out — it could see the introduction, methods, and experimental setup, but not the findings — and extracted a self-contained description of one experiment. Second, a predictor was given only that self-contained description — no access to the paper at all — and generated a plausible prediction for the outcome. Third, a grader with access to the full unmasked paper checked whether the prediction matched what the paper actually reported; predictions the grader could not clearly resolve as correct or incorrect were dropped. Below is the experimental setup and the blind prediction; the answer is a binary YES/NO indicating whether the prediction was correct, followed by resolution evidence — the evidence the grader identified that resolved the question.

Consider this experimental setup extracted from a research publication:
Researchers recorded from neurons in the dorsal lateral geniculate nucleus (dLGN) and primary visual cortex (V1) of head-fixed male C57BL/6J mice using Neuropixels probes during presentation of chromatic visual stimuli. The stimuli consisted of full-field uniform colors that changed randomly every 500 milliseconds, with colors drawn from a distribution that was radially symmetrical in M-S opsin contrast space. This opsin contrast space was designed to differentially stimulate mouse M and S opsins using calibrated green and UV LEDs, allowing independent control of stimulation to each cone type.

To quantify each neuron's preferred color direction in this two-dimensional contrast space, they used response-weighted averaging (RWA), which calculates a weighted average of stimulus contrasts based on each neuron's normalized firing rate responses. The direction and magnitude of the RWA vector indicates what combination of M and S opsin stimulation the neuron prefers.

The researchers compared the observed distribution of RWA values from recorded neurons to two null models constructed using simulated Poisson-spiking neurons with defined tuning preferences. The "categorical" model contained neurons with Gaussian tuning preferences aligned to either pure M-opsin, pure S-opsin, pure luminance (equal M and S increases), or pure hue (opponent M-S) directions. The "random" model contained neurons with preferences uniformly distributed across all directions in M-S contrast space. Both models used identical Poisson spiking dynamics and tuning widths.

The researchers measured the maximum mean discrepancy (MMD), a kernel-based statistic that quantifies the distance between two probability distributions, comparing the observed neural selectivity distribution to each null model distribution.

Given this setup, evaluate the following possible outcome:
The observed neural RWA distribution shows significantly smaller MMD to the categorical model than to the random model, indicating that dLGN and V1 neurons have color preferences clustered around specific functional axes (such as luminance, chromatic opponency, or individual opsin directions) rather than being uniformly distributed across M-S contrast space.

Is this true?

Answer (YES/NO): NO